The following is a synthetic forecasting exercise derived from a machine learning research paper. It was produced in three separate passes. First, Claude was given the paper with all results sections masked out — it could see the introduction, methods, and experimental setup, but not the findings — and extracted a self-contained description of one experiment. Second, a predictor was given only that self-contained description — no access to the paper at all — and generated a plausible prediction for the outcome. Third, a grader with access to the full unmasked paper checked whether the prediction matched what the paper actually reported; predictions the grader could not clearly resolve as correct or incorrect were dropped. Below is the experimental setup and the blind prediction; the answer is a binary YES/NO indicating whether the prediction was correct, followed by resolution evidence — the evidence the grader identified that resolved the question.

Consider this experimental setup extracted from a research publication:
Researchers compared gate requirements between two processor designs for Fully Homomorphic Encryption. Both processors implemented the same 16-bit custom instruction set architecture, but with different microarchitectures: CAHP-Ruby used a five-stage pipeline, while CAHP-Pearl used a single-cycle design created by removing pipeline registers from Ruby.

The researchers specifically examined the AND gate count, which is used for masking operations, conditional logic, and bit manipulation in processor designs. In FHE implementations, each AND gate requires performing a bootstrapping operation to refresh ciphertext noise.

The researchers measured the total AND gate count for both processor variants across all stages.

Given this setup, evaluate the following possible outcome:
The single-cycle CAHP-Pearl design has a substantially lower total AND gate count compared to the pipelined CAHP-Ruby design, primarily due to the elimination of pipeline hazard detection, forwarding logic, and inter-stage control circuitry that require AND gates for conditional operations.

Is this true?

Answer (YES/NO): NO